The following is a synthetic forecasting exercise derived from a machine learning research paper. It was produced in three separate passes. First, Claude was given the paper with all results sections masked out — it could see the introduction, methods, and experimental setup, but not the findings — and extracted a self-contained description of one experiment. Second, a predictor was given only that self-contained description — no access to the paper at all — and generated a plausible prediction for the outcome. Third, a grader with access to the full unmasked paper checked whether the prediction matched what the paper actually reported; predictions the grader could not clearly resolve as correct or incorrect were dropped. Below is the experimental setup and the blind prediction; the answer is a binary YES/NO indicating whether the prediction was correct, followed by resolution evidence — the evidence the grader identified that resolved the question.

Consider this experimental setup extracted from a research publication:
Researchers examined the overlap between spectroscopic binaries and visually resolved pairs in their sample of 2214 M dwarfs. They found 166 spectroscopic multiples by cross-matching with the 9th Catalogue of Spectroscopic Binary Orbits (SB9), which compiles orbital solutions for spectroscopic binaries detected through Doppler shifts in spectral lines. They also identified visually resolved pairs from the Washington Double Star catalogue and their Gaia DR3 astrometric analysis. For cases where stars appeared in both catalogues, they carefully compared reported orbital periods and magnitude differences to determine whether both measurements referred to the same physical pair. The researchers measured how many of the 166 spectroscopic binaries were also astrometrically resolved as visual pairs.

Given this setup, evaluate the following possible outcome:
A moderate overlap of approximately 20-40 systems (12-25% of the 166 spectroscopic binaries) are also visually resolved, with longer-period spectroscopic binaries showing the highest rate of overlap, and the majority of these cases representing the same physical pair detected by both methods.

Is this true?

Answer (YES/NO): NO